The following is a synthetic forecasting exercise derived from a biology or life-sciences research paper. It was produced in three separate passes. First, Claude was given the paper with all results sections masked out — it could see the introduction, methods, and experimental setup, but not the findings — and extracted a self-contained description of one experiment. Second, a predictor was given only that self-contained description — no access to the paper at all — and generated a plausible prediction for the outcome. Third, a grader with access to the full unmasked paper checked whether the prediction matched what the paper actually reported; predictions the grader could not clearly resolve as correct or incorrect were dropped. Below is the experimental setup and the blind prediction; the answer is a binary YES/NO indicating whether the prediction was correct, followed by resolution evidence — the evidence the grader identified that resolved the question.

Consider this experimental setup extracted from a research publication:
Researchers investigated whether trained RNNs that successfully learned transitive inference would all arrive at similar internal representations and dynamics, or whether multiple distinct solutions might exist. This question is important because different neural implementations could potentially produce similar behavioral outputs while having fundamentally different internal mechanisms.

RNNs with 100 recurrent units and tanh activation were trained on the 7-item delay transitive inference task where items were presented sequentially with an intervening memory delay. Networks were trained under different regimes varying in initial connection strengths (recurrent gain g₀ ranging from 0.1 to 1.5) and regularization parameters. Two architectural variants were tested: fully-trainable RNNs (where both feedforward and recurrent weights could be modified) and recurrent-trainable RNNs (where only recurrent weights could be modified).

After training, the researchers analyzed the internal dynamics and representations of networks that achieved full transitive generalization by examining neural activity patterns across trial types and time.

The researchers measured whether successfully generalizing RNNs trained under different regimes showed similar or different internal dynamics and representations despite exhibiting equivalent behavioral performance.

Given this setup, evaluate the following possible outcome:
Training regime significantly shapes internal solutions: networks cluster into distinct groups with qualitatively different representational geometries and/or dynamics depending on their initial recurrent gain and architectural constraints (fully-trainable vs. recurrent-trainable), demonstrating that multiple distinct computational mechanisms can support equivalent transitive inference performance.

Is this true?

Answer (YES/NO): YES